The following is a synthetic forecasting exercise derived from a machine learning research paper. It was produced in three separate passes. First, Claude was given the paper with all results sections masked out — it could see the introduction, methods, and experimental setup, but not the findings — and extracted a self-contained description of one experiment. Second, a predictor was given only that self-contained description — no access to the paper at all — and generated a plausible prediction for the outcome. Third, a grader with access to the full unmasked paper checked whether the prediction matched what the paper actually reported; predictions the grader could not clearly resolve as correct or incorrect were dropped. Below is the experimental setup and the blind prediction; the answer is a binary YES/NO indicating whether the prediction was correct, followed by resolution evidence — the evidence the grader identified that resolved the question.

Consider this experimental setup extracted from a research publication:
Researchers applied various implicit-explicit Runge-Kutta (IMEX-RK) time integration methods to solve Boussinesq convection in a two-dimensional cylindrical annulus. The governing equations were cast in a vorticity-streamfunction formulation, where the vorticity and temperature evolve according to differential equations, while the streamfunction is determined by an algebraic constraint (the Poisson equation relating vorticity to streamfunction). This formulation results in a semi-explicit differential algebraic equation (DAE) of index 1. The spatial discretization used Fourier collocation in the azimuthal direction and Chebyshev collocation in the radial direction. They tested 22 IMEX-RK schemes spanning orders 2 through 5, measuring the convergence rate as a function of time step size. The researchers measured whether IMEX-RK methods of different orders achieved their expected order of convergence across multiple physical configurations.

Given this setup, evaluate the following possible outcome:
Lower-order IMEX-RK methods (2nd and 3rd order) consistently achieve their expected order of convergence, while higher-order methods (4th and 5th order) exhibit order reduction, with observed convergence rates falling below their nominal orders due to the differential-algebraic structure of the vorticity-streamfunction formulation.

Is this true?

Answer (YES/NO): NO